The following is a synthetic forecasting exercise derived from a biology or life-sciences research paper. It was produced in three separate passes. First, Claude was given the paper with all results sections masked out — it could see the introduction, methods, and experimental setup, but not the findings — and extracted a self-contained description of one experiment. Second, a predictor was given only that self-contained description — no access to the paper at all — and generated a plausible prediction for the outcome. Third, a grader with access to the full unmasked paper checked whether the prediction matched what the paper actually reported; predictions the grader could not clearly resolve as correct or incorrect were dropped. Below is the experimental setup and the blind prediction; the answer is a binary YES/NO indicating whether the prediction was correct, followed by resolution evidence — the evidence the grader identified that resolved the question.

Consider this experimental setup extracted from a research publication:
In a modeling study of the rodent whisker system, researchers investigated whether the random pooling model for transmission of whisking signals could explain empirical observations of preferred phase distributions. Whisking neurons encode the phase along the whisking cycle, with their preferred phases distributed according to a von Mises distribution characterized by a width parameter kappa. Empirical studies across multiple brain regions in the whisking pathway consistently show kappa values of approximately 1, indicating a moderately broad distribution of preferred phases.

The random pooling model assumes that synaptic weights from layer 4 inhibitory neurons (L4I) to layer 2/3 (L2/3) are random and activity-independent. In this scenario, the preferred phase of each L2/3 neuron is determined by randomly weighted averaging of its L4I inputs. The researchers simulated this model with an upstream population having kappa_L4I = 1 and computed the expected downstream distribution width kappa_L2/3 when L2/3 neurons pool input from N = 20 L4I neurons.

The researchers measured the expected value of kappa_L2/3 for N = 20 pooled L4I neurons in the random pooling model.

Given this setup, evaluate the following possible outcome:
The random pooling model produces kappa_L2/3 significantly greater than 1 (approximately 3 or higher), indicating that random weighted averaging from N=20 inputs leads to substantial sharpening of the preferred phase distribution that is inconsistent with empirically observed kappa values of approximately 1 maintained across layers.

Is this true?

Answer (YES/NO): YES